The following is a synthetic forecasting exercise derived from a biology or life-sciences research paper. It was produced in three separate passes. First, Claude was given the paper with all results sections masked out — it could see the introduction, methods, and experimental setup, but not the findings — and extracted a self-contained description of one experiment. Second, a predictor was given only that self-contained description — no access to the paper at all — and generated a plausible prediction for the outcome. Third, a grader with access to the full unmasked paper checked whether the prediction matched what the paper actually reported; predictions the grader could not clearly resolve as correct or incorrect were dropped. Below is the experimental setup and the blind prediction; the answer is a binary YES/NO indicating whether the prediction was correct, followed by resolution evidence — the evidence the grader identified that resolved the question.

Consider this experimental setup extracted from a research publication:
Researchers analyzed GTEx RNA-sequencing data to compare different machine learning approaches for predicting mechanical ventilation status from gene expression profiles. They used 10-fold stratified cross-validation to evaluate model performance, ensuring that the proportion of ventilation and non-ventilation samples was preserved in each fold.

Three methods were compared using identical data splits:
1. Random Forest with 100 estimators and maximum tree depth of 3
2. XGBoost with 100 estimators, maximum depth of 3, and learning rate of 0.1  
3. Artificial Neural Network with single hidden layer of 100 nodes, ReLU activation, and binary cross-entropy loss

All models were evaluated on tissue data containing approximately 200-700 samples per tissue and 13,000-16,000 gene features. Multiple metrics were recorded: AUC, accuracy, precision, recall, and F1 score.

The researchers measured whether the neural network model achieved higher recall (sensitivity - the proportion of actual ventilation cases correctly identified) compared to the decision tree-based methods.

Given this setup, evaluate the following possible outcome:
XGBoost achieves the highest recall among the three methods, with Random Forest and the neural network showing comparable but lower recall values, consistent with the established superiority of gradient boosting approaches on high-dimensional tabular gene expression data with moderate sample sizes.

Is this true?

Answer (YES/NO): NO